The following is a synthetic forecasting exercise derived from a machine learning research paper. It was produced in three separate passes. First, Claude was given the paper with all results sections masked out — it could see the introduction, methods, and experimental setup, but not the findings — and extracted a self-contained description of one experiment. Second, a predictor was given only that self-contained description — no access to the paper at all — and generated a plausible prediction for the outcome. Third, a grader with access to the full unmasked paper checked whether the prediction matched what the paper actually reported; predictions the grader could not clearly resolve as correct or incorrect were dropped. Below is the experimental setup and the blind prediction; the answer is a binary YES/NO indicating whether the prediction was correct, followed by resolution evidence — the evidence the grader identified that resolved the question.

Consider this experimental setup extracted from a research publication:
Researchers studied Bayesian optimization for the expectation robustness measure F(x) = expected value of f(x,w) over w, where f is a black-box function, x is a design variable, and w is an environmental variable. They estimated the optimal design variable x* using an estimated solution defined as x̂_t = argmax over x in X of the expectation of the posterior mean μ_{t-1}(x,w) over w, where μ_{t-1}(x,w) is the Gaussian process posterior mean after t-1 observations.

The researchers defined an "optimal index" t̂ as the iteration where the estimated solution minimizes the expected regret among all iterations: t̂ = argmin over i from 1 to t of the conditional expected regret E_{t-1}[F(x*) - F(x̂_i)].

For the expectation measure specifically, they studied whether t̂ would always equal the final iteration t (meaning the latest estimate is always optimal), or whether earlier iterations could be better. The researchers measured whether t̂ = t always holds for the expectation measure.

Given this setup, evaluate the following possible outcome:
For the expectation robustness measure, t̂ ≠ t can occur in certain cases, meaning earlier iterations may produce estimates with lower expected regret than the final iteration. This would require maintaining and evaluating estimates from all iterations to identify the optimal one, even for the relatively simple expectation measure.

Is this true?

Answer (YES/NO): YES